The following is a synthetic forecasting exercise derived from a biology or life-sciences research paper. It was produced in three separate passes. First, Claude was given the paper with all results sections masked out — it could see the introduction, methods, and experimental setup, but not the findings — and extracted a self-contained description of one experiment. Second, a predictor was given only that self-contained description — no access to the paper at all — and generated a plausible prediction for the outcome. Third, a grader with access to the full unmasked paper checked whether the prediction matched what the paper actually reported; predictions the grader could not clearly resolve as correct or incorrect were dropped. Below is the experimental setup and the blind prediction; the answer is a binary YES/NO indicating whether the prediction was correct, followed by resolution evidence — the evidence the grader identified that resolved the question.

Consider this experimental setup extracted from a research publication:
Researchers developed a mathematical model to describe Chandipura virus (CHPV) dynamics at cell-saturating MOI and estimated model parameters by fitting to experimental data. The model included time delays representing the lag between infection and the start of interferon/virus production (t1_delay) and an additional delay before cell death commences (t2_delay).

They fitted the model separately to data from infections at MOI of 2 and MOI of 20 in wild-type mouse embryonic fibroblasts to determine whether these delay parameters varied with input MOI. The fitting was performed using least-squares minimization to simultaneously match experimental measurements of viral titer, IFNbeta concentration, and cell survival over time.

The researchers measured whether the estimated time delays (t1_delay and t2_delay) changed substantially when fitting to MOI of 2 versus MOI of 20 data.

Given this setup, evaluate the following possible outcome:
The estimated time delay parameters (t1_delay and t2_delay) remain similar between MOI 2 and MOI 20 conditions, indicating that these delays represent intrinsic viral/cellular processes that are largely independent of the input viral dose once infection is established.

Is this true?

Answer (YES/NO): YES